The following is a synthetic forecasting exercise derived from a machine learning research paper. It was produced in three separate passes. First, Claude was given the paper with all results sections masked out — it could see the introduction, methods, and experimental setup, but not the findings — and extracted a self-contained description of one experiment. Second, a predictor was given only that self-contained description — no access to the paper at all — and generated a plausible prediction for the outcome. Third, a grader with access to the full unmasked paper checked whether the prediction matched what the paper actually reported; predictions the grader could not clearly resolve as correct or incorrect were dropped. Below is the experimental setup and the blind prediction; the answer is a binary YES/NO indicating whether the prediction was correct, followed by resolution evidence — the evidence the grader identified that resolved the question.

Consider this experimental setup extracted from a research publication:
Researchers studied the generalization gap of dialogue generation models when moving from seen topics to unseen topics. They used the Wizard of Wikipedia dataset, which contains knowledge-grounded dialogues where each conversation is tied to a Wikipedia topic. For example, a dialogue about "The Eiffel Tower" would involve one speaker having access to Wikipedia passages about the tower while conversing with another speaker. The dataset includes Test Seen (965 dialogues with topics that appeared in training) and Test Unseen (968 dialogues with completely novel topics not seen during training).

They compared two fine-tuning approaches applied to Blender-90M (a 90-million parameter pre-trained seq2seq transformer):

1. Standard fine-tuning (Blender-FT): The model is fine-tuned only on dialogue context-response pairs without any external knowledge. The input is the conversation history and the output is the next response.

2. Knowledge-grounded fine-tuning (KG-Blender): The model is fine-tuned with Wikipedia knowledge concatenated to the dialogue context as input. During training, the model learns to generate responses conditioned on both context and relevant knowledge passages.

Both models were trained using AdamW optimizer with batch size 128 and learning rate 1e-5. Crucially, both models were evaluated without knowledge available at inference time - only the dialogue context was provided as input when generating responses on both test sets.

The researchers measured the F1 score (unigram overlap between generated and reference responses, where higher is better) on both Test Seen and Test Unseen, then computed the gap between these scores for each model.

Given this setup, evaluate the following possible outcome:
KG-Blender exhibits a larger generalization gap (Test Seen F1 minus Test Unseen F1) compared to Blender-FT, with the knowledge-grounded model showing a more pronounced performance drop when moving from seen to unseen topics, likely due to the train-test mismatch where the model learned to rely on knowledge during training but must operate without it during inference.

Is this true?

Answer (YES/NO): NO